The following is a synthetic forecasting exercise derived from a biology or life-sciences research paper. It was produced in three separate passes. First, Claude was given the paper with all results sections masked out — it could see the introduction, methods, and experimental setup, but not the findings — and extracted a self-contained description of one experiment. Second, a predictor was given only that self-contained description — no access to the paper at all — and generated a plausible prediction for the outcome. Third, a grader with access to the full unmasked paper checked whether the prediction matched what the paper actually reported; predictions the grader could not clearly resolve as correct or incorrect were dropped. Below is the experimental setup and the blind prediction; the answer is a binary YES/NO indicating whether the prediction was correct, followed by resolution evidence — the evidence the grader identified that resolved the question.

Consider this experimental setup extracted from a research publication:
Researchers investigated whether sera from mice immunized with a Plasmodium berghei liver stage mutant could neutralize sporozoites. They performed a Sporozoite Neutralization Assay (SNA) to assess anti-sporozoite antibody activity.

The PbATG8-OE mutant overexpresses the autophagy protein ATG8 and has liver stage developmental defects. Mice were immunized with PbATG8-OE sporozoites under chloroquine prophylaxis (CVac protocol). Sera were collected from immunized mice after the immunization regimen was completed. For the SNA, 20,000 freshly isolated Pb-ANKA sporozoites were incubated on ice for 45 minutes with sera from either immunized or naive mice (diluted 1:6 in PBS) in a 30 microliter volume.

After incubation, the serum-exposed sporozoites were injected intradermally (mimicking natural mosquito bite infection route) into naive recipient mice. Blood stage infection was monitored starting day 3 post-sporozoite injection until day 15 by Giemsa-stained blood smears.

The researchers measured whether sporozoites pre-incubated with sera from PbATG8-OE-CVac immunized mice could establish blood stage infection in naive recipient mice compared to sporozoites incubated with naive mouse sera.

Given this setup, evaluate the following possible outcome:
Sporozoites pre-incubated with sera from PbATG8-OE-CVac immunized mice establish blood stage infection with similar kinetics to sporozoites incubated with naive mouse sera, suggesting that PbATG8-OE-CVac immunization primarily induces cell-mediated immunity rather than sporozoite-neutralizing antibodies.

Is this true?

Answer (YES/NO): NO